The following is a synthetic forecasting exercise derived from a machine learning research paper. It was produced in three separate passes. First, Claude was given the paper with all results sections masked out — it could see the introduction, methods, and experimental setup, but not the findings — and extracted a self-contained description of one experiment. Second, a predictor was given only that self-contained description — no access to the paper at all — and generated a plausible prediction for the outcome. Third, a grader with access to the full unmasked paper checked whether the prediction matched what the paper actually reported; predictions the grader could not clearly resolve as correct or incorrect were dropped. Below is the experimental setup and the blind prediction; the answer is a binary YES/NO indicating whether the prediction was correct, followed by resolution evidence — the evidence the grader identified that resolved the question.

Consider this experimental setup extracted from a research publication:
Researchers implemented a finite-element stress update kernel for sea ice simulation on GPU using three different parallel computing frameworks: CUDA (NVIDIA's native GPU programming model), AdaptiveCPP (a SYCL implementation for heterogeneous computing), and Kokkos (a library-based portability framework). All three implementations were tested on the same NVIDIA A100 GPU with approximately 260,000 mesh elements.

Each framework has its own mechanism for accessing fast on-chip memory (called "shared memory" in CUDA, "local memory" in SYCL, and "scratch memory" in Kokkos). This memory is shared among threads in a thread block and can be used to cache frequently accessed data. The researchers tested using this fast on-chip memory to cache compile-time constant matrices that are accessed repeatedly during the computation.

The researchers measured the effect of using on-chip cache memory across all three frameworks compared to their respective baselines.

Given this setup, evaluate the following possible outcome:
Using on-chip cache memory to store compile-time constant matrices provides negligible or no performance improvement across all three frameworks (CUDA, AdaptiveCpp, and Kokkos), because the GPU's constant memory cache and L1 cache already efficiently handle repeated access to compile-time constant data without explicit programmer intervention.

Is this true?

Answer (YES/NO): NO